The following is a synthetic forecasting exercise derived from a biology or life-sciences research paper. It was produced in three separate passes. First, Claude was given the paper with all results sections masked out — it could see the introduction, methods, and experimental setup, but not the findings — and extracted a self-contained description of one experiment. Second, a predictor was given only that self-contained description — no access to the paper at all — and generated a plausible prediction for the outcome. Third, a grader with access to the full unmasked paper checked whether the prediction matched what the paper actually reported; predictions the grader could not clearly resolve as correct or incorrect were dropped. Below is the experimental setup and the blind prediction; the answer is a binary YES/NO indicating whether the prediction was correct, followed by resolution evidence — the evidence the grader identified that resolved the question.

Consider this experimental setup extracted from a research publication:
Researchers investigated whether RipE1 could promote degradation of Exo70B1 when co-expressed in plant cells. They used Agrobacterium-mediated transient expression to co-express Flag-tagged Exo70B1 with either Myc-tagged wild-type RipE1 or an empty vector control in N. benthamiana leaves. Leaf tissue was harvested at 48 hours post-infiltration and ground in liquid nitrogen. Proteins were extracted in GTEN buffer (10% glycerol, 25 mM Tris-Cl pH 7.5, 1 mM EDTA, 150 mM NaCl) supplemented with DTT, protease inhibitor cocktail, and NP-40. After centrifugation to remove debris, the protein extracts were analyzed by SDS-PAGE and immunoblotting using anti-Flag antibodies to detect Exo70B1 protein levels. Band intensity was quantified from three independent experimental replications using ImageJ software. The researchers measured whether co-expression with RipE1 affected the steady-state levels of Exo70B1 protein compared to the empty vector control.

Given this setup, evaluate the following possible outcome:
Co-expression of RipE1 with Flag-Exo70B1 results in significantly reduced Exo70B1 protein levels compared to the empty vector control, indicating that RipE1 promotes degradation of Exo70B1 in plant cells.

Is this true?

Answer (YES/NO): YES